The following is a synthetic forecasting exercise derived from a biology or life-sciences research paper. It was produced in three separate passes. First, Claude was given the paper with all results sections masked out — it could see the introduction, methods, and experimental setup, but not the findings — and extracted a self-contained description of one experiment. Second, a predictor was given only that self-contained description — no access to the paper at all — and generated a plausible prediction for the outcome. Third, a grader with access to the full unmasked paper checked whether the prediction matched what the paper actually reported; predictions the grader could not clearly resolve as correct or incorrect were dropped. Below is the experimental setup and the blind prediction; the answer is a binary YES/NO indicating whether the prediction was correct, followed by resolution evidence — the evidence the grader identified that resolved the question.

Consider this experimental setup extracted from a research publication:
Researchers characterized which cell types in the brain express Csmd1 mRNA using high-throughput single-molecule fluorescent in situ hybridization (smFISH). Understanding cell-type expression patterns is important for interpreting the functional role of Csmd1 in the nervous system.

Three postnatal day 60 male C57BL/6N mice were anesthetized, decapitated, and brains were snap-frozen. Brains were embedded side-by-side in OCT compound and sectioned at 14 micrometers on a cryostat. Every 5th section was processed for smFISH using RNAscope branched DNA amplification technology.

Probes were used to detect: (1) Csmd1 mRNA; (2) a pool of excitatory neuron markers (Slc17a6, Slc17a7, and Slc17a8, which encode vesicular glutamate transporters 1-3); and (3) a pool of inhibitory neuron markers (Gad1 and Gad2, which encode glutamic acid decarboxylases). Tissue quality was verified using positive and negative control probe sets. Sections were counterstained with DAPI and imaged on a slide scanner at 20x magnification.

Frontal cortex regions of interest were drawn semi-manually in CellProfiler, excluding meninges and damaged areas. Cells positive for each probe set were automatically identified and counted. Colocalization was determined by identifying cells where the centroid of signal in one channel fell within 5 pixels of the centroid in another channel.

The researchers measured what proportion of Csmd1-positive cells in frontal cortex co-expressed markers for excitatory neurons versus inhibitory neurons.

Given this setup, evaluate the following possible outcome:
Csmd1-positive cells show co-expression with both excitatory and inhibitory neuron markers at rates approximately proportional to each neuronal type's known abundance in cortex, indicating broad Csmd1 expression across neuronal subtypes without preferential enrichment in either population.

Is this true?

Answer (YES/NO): NO